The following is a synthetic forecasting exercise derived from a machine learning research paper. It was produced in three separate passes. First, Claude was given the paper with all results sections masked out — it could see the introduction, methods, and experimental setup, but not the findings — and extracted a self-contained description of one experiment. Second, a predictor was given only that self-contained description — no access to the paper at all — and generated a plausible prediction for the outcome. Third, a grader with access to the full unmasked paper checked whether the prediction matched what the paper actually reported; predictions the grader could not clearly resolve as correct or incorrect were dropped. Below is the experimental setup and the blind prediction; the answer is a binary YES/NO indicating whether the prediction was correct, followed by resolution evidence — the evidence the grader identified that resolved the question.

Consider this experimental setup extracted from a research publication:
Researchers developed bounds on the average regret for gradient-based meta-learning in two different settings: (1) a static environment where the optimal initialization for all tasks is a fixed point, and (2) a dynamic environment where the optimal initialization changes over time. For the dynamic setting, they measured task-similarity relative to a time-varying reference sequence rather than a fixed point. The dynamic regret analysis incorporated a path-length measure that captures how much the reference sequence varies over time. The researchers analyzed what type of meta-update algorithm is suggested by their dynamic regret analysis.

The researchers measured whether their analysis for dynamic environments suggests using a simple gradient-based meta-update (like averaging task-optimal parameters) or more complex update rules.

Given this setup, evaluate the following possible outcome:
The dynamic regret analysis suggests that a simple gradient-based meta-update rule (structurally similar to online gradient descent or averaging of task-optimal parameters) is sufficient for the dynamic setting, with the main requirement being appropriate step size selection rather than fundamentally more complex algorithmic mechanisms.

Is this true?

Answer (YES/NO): YES